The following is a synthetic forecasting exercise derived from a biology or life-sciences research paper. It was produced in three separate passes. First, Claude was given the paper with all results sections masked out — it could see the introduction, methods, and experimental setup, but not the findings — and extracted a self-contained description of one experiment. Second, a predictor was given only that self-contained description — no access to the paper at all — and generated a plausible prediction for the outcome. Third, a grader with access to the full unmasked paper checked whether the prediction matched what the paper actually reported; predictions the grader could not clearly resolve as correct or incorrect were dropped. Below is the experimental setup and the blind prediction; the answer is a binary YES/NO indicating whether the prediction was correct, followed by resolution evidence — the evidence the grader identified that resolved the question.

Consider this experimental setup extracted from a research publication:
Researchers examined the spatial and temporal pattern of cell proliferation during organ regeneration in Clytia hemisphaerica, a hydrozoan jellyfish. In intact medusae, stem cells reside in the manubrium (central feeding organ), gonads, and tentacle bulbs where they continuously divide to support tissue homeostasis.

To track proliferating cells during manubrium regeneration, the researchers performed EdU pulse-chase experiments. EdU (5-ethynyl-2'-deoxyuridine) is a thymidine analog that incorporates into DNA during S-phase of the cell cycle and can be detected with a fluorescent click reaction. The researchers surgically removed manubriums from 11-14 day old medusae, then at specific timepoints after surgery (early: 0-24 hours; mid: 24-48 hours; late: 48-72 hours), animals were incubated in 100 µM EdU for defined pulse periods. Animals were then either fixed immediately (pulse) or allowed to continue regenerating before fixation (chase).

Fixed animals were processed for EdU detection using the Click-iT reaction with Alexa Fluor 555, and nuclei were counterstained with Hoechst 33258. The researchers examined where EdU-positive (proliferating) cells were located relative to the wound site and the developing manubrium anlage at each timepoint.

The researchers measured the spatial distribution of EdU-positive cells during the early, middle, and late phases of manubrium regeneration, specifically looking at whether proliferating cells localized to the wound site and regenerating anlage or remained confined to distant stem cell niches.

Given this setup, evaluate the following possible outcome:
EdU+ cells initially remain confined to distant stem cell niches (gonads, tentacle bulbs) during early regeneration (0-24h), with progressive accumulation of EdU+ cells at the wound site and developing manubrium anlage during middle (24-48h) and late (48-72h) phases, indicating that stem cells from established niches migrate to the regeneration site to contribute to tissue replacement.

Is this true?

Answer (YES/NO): NO